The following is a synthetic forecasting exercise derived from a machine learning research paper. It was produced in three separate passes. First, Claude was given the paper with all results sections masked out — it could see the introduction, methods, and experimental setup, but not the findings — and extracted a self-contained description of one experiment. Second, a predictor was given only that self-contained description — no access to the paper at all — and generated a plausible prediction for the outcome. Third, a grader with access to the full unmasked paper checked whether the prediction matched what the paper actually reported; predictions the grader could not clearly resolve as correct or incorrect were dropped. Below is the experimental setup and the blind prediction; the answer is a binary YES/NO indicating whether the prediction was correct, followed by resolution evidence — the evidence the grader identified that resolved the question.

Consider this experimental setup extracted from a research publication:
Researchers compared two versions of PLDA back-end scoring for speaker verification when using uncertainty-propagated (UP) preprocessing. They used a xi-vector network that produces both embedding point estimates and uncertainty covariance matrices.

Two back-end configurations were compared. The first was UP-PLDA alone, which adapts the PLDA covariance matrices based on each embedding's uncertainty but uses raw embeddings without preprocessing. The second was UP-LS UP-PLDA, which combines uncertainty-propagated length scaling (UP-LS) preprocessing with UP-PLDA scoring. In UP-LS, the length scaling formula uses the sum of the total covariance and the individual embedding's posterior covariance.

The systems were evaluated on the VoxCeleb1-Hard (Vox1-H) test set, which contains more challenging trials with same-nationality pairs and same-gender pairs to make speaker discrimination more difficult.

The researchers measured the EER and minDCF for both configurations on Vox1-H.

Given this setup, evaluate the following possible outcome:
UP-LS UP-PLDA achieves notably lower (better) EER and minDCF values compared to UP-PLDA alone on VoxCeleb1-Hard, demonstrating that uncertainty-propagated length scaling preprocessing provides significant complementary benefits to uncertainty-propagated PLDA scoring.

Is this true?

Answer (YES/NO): NO